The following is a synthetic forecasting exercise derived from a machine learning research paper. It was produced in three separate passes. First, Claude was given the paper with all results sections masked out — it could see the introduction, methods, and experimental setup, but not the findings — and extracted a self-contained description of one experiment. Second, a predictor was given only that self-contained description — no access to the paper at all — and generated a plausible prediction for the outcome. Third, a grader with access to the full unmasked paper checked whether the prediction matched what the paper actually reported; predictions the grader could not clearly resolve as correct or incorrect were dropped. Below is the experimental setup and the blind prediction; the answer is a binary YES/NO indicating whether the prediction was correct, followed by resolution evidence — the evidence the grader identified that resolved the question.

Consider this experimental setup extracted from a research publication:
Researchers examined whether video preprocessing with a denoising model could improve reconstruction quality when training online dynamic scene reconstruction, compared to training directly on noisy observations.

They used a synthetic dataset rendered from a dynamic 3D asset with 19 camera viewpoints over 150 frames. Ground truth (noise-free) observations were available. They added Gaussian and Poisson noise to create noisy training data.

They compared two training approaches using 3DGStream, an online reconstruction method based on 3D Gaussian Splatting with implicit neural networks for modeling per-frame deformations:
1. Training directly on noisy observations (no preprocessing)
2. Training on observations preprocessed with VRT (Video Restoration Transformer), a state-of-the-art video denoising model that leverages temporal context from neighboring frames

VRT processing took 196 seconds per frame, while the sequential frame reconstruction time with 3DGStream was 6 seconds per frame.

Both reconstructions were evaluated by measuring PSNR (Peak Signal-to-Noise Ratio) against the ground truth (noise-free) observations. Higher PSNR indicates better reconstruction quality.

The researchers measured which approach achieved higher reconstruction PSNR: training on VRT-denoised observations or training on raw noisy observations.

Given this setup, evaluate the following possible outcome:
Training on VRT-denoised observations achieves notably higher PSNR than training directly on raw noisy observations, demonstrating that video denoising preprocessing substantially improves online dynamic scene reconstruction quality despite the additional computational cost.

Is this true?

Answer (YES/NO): NO